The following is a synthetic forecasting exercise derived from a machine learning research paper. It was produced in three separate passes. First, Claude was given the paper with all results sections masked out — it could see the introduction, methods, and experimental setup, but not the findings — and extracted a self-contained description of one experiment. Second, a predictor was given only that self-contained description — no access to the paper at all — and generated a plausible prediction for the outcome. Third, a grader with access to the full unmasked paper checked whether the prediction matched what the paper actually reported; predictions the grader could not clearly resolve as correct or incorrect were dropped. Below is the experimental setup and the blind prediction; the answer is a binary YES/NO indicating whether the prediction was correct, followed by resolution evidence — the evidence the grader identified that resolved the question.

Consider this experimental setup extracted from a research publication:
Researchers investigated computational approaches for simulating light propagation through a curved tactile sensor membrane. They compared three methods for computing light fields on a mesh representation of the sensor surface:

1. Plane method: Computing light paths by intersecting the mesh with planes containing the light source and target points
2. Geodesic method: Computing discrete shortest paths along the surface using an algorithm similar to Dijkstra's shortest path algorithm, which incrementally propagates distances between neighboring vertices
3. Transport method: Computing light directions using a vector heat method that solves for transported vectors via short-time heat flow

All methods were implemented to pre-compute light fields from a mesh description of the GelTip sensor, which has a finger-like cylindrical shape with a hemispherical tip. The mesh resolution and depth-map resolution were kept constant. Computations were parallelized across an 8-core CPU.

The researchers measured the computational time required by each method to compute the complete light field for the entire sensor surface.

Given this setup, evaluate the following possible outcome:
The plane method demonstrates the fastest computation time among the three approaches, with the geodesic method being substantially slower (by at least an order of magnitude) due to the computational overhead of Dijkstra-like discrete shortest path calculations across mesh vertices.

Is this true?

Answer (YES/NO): NO